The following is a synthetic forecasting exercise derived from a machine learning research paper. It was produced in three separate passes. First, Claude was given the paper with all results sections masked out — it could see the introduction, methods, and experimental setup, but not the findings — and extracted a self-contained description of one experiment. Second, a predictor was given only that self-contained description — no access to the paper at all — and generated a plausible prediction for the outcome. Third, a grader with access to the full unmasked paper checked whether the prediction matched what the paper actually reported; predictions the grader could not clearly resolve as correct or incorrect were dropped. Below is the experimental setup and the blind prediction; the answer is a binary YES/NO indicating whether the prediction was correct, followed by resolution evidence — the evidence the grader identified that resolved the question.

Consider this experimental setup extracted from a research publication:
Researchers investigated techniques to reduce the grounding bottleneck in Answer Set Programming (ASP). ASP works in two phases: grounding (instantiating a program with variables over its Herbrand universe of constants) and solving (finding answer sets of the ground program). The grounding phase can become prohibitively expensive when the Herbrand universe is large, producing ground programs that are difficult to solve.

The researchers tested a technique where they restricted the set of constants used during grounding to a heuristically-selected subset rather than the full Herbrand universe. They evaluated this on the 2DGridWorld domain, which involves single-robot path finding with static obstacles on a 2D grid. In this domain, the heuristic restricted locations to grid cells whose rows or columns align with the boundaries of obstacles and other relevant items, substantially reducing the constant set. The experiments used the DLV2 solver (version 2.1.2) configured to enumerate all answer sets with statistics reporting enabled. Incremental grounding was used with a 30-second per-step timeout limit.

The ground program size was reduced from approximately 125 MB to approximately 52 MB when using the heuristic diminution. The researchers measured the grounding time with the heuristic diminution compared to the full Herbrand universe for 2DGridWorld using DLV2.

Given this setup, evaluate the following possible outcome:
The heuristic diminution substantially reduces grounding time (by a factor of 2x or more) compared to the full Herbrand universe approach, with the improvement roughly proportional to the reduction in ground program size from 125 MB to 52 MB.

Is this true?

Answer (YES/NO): NO